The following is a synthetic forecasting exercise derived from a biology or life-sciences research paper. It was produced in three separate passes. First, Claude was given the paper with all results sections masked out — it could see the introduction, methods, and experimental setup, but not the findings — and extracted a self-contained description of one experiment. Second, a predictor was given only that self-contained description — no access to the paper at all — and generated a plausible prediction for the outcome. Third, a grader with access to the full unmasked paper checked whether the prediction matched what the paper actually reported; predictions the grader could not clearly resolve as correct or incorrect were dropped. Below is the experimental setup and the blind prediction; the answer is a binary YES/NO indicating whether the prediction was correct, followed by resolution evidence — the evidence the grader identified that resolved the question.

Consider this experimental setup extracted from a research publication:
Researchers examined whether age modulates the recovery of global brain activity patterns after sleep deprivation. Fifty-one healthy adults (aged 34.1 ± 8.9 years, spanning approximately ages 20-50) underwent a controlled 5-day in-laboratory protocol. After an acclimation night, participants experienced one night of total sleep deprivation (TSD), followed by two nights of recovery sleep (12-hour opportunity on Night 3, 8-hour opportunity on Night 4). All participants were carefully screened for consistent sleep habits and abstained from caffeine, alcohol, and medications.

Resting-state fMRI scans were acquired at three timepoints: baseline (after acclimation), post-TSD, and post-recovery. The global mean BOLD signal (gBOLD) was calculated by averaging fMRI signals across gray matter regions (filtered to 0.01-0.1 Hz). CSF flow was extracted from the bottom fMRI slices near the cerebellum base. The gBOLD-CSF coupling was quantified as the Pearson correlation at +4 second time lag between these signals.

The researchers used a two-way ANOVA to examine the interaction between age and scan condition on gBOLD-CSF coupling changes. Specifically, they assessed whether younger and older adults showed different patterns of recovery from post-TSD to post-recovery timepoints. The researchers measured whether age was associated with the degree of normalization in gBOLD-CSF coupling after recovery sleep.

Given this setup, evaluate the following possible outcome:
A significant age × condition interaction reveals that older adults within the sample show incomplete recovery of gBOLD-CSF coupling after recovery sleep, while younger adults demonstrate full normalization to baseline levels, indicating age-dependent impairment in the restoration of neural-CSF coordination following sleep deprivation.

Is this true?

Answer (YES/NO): NO